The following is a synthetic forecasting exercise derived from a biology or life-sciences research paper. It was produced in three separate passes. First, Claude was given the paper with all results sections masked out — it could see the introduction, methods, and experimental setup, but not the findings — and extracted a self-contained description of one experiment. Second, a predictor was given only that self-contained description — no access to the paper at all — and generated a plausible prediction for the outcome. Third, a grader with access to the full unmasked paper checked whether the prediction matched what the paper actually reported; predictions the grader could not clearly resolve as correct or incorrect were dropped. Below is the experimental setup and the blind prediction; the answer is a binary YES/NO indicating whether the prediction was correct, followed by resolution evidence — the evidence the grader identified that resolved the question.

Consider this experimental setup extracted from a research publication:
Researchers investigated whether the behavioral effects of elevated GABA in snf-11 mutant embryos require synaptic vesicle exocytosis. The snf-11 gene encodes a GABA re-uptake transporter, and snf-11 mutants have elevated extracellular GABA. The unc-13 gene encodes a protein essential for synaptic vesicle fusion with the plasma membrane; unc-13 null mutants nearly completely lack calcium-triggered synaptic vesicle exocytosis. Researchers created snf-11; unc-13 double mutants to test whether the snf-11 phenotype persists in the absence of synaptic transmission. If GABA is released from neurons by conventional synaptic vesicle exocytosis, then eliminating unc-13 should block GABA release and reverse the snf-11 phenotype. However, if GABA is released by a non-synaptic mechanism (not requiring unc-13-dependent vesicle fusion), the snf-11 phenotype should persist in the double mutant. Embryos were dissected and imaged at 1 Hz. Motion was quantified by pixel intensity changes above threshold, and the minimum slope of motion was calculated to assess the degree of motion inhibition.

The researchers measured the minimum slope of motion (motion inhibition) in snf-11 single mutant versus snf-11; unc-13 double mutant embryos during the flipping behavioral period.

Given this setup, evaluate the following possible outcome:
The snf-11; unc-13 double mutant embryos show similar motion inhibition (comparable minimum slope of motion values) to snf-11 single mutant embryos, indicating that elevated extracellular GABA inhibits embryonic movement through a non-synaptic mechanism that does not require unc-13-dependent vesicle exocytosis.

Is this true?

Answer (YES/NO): NO